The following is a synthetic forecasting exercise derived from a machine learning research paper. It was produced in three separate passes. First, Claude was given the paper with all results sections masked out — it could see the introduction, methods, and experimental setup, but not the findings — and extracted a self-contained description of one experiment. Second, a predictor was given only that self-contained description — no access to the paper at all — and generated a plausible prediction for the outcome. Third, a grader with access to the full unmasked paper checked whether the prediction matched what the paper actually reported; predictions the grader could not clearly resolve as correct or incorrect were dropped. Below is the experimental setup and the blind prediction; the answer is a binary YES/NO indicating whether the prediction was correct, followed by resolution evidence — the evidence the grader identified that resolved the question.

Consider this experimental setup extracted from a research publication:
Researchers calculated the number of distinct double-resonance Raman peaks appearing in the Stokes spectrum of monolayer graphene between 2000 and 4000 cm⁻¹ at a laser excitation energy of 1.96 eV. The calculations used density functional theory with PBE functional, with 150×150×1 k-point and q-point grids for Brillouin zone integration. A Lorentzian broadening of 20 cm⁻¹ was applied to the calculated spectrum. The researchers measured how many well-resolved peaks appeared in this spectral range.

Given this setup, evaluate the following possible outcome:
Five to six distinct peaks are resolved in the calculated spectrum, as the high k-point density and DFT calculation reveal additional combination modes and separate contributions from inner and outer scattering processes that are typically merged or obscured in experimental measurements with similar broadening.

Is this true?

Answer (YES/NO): NO